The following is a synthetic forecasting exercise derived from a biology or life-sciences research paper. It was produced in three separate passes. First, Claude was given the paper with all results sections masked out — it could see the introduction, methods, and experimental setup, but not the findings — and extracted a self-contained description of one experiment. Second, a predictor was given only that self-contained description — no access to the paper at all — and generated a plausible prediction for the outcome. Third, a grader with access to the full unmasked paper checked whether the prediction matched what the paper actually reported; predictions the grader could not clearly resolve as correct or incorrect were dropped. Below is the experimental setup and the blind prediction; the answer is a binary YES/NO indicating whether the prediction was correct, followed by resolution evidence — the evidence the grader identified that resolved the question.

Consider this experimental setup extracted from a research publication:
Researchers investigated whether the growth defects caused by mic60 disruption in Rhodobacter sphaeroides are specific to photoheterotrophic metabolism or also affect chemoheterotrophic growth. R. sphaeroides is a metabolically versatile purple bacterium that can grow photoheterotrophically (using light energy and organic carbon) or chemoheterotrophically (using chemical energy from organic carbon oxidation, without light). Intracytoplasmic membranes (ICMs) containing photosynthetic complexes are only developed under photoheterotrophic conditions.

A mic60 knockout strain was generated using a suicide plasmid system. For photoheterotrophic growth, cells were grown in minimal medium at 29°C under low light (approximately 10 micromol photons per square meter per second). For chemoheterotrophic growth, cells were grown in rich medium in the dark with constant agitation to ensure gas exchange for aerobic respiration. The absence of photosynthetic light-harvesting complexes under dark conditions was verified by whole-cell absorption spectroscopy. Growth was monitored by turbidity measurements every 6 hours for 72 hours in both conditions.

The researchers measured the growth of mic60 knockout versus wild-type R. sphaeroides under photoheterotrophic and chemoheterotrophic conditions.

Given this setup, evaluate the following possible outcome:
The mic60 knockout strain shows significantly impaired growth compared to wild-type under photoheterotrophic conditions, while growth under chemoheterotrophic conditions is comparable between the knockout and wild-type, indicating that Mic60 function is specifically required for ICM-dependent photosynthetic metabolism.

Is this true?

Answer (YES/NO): YES